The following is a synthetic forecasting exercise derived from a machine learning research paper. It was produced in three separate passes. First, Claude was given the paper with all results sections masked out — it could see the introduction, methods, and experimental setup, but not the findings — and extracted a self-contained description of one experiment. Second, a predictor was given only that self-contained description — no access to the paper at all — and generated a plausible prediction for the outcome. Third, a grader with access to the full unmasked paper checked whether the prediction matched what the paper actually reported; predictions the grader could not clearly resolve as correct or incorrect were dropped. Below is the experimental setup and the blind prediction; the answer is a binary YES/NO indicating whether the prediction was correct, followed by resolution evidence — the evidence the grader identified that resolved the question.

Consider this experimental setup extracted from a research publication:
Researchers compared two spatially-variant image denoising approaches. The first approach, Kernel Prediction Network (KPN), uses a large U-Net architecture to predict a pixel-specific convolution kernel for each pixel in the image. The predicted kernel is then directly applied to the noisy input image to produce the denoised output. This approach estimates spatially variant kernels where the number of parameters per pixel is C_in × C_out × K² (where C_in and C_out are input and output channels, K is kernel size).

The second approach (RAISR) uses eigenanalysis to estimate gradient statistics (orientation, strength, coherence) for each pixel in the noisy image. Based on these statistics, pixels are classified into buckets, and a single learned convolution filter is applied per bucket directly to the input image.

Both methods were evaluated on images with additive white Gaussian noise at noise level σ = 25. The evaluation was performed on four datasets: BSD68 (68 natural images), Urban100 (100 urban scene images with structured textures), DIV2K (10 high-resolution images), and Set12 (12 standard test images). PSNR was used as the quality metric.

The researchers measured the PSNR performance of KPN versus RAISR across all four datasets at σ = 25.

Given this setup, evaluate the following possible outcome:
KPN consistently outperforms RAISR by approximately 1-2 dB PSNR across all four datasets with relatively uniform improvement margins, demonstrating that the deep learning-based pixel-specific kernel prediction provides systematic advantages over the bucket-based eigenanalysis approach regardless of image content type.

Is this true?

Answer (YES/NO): NO